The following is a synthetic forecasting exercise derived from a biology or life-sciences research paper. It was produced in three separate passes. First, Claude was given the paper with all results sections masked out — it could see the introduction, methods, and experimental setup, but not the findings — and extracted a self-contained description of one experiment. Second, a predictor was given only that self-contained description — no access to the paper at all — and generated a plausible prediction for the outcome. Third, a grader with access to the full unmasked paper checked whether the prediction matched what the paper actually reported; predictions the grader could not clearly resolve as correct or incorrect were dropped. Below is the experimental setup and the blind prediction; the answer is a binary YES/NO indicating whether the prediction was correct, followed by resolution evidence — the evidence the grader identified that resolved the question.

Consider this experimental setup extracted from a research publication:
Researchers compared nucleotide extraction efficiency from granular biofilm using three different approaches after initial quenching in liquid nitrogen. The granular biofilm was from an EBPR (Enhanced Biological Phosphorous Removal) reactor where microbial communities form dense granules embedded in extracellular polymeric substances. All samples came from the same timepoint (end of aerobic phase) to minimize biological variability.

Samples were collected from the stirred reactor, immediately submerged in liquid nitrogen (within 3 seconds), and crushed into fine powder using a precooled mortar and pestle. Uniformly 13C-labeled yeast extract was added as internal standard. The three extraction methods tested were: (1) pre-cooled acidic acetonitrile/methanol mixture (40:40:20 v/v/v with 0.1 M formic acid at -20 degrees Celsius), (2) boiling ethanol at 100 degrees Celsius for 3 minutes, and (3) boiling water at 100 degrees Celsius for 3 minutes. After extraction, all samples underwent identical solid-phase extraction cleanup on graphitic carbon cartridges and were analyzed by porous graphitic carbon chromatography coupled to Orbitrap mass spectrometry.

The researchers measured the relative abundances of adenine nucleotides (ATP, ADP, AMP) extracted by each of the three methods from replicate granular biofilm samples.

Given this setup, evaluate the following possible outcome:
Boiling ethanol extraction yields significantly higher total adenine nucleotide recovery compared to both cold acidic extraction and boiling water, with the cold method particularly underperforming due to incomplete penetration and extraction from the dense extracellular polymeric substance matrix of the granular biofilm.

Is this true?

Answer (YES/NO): NO